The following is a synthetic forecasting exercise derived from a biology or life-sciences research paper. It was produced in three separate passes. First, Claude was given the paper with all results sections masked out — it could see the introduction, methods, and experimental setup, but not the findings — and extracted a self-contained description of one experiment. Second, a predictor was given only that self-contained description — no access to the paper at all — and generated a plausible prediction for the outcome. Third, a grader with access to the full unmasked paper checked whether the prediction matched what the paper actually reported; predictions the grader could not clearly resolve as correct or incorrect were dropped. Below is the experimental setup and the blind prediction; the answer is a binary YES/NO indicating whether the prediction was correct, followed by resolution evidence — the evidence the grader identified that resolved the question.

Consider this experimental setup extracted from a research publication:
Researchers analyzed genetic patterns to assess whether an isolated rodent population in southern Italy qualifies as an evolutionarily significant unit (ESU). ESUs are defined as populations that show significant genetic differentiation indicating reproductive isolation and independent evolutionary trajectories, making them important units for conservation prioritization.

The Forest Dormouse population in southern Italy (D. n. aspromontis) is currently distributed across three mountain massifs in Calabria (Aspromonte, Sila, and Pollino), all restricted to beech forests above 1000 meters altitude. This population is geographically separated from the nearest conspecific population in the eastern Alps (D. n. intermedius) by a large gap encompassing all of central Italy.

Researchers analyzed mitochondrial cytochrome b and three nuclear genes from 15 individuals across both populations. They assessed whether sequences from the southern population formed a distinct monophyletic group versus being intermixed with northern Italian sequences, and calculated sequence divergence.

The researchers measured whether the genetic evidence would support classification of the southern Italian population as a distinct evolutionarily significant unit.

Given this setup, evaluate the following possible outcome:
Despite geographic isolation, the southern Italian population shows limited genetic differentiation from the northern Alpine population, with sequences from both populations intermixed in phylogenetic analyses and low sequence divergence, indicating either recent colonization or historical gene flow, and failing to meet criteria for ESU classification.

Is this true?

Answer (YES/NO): NO